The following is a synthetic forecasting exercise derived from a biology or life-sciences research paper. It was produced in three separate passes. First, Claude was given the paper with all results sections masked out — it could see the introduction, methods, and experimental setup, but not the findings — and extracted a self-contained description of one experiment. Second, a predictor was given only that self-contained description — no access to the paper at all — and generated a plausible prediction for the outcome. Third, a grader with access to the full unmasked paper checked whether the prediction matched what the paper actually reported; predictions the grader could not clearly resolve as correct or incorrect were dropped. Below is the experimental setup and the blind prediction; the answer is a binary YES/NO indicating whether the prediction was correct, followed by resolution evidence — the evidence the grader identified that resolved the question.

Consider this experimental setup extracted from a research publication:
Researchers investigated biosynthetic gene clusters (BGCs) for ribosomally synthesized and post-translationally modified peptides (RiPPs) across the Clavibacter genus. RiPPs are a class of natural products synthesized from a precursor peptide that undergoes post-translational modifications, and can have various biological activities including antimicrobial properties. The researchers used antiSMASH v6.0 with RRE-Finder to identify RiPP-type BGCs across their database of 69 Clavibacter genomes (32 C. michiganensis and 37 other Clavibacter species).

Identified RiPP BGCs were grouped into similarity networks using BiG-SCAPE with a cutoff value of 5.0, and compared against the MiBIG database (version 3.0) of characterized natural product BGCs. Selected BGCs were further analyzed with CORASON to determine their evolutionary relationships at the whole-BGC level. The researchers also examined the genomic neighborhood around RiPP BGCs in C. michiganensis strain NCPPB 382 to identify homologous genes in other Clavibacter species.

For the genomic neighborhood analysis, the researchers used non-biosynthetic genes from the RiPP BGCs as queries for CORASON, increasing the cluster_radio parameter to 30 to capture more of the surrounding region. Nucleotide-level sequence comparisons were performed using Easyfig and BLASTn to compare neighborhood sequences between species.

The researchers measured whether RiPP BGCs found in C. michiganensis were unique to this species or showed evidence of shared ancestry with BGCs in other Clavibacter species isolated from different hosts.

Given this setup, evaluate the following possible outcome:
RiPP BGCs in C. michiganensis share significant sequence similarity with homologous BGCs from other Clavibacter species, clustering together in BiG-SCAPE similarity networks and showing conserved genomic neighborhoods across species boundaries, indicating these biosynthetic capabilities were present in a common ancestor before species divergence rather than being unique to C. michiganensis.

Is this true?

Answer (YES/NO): NO